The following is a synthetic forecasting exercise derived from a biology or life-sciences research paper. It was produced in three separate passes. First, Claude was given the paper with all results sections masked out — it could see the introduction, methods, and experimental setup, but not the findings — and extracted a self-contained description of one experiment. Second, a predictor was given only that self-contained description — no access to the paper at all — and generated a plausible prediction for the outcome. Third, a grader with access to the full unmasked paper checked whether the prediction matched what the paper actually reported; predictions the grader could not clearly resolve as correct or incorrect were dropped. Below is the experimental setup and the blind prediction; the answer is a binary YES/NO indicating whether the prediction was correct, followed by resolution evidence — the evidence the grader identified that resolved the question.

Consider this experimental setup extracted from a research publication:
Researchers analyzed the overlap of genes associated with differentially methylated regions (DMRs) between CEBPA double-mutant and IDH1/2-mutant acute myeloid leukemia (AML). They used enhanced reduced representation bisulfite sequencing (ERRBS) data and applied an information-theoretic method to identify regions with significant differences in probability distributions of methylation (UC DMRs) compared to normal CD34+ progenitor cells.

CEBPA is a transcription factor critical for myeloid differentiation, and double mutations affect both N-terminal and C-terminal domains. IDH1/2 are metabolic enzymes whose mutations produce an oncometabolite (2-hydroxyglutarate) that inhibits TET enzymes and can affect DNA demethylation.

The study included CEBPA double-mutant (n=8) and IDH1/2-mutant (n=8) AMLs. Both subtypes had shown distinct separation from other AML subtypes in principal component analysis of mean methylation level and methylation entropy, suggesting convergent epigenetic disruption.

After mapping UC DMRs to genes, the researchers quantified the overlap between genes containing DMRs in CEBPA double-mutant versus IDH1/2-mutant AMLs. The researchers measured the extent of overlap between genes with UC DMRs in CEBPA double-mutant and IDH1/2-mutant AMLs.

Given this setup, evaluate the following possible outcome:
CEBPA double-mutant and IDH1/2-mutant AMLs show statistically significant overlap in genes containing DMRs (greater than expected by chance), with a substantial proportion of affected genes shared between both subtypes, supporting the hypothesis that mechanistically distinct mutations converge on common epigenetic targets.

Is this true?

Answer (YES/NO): NO